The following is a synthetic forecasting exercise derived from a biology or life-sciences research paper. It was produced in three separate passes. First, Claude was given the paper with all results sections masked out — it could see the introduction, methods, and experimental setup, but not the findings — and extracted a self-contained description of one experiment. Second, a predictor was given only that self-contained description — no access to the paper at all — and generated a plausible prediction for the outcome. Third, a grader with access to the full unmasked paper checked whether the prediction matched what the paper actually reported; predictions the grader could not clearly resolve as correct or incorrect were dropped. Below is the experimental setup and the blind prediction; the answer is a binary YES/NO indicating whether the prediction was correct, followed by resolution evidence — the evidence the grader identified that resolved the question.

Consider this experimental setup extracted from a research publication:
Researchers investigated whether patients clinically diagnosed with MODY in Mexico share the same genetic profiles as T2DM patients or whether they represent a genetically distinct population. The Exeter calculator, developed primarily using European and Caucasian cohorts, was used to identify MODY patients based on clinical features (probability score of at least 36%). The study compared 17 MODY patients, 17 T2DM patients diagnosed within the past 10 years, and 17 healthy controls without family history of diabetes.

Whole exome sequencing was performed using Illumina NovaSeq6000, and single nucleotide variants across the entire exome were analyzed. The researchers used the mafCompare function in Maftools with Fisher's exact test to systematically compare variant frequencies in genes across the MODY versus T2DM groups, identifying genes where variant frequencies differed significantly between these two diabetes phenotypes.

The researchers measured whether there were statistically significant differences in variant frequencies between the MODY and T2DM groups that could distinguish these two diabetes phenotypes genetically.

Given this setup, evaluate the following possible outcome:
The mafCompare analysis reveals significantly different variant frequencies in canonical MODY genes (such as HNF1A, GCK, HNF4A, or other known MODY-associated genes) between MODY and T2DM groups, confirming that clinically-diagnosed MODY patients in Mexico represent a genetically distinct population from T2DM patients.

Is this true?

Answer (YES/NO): NO